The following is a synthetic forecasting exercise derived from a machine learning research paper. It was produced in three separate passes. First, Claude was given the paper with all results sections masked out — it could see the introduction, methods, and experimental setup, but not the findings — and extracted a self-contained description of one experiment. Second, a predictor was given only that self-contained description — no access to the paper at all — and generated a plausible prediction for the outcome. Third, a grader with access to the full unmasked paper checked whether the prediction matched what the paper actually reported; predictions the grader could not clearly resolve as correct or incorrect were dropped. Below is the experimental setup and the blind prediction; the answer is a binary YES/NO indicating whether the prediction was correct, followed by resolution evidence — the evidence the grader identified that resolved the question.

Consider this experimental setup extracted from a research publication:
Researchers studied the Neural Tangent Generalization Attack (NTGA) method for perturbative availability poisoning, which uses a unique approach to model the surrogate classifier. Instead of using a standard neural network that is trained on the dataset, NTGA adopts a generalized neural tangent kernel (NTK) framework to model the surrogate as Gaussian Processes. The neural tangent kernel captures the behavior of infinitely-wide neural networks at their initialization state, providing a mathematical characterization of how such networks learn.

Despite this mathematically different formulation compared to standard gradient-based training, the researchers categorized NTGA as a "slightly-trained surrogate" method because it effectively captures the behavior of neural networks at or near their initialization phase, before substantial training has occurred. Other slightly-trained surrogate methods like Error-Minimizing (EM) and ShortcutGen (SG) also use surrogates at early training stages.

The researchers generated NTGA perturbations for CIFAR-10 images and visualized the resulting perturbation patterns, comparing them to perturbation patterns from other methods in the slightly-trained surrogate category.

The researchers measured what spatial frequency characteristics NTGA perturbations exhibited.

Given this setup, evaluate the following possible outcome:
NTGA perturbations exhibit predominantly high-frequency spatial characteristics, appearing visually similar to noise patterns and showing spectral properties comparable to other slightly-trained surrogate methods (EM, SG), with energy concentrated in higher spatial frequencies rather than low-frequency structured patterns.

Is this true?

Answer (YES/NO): NO